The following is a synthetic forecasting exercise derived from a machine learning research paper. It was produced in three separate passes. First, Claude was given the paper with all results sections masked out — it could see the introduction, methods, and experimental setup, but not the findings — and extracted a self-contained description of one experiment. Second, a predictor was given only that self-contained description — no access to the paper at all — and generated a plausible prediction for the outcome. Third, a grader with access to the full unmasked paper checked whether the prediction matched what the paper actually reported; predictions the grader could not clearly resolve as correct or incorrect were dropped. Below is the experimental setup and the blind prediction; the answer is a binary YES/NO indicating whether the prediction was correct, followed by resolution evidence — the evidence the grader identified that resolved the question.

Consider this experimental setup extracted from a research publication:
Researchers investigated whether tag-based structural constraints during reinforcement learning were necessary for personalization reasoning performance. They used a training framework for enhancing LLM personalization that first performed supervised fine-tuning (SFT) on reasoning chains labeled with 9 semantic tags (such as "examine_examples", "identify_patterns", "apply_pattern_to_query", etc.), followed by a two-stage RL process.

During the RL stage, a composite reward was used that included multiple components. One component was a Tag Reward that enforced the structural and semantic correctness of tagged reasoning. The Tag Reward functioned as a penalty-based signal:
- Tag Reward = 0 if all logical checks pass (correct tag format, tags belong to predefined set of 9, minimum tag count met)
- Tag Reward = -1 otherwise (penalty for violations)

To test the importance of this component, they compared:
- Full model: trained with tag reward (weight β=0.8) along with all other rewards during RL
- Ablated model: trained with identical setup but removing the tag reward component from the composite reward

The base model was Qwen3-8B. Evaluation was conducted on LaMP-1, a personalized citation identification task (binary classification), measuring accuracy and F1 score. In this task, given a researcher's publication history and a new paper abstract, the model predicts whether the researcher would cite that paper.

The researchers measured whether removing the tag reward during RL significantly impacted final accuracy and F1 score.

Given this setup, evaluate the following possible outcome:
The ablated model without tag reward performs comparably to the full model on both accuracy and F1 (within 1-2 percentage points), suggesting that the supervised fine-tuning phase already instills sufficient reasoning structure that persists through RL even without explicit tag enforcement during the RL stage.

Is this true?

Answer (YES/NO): NO